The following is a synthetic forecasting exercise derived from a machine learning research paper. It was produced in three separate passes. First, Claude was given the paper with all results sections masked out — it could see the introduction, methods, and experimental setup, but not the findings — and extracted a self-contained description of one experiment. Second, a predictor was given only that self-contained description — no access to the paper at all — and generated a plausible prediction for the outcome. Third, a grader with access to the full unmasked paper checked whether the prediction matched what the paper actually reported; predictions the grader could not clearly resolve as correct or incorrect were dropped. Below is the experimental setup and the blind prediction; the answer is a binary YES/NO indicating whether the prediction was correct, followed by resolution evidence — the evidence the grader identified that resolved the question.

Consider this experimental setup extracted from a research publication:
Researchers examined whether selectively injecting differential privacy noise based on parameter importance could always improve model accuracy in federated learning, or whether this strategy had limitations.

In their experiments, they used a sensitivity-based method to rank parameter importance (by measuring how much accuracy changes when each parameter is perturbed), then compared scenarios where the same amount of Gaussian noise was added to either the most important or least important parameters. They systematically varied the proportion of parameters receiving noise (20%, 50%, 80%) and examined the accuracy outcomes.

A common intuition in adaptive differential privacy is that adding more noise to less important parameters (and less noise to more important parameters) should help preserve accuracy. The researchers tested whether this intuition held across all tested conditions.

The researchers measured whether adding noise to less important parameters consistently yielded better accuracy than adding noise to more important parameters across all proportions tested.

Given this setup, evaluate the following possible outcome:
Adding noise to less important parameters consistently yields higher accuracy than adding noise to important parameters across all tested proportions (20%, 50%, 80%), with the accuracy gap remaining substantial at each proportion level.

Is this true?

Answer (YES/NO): NO